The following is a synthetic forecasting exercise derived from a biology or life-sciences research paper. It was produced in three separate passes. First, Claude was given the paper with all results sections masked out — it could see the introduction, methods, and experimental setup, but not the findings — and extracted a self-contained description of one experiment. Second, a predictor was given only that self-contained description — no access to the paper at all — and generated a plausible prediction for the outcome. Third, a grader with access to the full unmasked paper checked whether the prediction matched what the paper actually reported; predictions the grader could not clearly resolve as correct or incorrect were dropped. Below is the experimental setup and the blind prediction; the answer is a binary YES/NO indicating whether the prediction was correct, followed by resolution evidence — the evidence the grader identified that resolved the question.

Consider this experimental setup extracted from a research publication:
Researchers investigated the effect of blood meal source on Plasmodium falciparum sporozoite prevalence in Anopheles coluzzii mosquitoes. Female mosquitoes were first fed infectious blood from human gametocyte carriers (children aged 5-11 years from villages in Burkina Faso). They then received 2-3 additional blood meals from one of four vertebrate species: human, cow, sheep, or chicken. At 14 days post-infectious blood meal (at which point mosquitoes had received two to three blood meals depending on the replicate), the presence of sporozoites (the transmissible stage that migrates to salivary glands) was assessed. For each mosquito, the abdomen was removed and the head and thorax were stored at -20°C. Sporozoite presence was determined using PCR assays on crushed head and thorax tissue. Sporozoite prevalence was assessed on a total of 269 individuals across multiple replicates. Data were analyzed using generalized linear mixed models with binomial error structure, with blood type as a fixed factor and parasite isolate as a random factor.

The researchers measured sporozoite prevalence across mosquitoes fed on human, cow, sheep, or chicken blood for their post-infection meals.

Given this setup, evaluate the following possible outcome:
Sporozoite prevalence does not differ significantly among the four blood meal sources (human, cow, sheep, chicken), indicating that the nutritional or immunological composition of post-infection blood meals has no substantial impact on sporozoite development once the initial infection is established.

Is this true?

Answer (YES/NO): YES